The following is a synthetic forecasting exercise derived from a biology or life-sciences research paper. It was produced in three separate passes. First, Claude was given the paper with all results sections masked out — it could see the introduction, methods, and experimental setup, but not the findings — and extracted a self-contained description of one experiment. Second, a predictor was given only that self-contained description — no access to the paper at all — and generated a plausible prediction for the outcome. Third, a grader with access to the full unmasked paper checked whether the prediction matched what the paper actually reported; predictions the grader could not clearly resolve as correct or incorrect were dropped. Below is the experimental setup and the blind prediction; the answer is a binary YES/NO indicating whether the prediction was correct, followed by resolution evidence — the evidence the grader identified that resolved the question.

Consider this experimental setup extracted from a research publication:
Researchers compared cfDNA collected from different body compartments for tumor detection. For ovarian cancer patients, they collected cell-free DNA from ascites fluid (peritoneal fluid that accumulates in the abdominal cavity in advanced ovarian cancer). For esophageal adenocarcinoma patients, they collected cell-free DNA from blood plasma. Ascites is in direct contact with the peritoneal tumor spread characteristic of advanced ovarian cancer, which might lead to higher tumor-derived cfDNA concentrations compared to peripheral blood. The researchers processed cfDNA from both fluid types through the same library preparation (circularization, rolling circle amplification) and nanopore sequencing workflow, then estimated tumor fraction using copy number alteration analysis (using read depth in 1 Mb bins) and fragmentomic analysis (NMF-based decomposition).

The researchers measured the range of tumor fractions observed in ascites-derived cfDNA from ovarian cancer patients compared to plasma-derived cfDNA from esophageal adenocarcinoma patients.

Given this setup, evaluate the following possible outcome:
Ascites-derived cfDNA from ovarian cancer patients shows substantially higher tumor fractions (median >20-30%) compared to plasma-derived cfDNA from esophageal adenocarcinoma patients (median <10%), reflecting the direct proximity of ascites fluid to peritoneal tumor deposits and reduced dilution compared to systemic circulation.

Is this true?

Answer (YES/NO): NO